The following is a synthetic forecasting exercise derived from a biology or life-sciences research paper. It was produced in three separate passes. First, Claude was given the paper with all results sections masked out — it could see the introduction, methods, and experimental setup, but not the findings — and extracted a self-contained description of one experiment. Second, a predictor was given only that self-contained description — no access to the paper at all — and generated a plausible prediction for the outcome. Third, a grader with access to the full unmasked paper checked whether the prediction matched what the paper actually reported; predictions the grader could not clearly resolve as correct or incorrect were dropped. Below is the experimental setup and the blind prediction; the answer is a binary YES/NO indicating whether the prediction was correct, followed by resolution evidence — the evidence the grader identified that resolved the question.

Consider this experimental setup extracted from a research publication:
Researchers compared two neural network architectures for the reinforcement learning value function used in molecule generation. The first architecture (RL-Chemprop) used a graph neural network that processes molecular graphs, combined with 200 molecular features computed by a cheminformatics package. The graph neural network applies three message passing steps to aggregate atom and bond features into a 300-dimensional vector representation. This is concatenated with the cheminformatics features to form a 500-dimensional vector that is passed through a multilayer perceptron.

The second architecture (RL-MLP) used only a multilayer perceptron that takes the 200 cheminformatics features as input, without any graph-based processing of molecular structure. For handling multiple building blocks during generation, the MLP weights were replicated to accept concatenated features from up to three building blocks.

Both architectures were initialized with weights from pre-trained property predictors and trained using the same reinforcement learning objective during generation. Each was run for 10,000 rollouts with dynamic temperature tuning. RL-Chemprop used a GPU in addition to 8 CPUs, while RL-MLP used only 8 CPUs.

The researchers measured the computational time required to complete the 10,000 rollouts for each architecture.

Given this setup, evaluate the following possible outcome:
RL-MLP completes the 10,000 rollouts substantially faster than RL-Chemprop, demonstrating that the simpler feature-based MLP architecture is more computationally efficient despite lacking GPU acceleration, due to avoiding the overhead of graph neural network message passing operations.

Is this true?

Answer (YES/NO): YES